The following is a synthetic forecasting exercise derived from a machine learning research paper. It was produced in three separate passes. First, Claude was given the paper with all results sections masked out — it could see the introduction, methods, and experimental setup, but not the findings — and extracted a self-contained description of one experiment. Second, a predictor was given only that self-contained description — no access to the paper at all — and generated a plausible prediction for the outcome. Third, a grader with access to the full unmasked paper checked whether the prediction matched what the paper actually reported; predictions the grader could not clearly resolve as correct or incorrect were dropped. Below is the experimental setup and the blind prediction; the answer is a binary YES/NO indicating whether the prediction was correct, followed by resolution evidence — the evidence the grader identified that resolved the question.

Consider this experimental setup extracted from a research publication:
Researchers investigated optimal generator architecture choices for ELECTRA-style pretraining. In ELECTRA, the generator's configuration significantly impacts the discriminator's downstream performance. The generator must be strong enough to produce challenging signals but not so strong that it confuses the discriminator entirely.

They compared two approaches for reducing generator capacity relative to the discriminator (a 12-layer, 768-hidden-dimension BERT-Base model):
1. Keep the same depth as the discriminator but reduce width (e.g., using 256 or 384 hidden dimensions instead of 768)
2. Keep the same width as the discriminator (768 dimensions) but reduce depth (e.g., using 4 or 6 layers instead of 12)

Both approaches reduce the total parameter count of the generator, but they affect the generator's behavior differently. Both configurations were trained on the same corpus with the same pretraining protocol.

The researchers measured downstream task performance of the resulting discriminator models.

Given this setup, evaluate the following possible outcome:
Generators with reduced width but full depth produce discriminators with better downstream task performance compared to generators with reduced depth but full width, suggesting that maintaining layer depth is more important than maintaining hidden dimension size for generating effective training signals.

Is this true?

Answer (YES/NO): NO